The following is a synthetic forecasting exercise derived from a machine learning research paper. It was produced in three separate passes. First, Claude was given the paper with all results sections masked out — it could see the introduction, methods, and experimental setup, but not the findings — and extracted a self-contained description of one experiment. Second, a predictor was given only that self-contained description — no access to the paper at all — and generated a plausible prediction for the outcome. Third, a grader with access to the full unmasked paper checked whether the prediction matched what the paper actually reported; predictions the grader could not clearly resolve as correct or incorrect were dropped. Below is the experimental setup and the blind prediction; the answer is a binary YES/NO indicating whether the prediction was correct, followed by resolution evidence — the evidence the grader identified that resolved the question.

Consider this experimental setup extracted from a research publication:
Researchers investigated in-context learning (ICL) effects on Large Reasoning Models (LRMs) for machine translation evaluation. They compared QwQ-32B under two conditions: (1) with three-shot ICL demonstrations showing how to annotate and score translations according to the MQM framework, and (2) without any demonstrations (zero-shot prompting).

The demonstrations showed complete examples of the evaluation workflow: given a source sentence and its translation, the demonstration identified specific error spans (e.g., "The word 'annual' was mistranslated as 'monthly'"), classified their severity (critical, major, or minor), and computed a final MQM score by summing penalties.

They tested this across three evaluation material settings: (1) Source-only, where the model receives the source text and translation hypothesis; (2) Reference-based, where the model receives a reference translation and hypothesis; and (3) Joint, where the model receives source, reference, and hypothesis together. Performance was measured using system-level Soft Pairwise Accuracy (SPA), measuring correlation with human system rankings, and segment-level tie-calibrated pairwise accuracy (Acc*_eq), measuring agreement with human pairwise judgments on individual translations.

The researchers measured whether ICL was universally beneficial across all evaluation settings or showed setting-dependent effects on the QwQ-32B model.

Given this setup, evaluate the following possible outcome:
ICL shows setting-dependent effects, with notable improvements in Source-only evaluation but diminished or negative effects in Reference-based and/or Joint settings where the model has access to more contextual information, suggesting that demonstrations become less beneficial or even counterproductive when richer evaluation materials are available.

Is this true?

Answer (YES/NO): NO